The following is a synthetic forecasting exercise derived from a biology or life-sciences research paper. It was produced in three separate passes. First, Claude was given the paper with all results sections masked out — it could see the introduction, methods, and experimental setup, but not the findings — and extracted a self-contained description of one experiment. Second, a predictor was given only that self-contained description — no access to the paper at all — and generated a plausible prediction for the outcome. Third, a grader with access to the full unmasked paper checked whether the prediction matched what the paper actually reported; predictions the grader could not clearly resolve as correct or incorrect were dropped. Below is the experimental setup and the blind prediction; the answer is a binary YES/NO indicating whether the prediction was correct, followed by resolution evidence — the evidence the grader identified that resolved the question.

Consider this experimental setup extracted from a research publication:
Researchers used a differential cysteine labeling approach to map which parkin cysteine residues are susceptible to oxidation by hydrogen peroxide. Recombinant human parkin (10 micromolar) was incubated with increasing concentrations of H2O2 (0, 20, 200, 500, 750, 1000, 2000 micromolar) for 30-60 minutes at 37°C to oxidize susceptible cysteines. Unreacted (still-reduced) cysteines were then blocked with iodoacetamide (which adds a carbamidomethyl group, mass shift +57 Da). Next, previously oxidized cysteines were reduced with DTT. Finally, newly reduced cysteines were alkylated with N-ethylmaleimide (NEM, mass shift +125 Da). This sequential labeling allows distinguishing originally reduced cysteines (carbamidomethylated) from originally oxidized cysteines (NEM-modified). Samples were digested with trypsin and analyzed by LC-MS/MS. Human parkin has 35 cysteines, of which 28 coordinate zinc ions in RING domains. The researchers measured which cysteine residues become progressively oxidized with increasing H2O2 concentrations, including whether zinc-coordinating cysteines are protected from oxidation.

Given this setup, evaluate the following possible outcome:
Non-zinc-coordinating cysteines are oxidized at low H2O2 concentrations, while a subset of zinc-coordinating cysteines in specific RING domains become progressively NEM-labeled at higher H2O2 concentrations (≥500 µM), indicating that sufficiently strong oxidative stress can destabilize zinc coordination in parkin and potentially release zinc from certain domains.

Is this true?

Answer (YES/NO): NO